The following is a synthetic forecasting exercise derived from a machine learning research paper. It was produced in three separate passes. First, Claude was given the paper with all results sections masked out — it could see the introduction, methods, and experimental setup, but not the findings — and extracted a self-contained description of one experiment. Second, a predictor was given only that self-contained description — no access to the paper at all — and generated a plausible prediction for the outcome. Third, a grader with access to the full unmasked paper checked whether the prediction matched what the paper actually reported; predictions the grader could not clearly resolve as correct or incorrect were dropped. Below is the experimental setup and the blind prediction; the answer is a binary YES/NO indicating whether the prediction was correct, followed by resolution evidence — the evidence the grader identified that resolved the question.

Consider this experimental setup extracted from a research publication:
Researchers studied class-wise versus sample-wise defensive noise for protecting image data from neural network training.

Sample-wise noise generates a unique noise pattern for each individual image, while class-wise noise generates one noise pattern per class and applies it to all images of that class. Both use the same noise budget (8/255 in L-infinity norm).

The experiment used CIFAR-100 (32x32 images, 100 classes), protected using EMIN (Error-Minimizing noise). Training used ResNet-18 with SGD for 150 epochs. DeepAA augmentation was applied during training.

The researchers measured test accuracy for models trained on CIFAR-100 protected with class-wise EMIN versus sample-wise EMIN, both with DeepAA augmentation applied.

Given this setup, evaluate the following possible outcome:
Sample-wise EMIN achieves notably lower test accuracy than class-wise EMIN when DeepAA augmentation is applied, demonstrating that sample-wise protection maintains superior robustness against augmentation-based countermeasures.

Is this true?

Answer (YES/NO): NO